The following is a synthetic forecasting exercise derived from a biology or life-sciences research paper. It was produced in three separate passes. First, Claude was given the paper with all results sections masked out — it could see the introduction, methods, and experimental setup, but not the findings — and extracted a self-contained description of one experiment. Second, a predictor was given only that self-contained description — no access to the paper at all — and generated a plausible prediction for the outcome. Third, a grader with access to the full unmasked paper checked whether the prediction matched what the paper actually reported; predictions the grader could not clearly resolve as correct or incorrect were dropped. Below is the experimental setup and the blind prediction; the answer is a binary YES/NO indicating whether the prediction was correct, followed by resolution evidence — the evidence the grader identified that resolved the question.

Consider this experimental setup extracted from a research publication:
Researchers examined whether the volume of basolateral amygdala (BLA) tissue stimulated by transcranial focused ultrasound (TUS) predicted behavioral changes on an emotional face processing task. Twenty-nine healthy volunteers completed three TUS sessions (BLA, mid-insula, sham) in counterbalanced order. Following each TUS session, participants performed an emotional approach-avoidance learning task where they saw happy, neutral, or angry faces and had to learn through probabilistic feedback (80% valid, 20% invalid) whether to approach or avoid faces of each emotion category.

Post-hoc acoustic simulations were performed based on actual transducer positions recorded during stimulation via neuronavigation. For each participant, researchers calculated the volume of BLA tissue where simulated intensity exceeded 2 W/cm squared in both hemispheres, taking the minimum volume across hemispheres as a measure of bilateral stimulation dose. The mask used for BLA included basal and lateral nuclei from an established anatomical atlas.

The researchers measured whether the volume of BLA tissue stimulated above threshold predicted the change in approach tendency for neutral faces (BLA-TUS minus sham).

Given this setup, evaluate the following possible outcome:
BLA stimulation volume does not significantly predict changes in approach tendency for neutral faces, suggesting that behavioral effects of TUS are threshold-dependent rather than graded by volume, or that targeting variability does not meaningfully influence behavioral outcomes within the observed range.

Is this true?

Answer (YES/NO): NO